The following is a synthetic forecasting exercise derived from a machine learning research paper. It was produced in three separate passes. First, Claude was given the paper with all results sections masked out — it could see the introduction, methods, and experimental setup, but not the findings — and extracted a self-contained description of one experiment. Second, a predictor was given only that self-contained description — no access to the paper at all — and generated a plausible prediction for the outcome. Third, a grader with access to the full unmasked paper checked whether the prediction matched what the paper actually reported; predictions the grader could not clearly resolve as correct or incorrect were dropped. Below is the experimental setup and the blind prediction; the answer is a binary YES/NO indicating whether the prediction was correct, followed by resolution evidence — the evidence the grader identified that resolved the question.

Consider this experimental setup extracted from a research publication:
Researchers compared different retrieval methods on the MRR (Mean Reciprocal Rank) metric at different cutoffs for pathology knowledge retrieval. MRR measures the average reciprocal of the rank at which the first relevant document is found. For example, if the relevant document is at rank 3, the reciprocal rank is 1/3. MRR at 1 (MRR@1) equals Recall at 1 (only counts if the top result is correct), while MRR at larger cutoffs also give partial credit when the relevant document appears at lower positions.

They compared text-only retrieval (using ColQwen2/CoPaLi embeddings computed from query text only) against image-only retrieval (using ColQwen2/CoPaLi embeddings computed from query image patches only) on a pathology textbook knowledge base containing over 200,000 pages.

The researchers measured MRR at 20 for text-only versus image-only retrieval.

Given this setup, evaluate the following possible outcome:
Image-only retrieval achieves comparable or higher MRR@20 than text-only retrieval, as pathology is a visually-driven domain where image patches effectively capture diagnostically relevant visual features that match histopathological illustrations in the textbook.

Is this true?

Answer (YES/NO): NO